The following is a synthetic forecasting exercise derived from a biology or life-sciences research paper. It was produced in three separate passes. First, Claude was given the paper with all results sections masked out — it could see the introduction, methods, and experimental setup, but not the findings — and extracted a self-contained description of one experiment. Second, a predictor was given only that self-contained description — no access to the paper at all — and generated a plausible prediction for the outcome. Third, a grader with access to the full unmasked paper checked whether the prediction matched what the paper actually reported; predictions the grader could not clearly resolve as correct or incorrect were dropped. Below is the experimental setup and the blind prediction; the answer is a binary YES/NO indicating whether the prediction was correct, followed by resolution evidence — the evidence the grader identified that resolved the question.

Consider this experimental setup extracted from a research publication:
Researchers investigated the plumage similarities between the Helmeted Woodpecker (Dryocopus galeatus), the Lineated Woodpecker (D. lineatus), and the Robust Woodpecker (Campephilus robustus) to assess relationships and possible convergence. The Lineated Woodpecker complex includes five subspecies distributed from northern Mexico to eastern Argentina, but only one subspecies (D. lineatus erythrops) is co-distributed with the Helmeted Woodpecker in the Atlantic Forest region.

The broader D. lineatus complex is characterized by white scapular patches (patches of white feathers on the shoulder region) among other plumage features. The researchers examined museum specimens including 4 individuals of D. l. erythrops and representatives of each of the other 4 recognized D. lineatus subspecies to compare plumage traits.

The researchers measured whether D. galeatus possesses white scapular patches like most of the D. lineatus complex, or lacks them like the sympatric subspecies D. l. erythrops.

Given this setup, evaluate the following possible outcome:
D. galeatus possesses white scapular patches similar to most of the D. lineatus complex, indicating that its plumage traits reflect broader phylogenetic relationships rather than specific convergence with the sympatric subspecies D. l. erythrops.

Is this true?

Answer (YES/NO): NO